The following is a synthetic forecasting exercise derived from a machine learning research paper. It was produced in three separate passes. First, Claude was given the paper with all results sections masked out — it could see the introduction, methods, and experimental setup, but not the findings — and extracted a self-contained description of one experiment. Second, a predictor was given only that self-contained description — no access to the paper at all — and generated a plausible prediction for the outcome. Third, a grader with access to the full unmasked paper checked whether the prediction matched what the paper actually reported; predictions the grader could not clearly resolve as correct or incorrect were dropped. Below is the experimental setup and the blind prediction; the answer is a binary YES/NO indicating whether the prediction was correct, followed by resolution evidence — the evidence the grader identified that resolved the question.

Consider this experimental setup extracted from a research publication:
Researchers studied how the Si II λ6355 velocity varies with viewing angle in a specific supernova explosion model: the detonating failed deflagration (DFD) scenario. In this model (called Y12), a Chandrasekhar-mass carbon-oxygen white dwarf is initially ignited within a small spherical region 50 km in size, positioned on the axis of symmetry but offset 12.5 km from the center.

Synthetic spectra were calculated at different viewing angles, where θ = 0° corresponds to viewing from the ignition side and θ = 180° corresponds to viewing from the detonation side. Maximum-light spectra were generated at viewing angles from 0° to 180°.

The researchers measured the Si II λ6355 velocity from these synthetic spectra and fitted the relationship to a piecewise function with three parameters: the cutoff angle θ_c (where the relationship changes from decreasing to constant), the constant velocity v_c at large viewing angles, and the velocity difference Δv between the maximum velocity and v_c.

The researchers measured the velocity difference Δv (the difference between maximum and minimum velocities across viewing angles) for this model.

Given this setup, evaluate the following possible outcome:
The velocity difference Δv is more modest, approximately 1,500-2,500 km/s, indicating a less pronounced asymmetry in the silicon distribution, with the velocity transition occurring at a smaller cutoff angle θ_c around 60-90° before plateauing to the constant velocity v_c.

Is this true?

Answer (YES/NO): NO